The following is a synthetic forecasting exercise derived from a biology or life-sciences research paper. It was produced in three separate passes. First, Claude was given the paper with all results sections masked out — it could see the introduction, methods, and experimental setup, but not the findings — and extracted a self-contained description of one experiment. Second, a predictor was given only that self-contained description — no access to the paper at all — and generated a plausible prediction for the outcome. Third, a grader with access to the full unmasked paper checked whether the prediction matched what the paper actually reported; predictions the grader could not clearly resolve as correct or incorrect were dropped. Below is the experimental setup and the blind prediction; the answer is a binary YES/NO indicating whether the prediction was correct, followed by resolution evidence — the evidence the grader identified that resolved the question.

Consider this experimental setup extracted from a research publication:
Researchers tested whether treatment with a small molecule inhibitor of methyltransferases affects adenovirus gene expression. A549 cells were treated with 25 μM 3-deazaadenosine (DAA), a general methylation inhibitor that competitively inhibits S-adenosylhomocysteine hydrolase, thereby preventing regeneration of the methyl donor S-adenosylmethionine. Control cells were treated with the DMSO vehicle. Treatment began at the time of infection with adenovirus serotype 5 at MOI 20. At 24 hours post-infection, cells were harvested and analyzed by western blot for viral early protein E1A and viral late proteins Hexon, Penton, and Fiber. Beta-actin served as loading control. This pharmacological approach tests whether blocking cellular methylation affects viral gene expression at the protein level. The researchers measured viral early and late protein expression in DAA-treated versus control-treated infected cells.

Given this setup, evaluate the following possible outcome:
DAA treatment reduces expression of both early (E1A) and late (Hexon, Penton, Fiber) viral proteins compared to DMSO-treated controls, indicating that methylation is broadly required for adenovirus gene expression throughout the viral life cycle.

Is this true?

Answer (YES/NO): YES